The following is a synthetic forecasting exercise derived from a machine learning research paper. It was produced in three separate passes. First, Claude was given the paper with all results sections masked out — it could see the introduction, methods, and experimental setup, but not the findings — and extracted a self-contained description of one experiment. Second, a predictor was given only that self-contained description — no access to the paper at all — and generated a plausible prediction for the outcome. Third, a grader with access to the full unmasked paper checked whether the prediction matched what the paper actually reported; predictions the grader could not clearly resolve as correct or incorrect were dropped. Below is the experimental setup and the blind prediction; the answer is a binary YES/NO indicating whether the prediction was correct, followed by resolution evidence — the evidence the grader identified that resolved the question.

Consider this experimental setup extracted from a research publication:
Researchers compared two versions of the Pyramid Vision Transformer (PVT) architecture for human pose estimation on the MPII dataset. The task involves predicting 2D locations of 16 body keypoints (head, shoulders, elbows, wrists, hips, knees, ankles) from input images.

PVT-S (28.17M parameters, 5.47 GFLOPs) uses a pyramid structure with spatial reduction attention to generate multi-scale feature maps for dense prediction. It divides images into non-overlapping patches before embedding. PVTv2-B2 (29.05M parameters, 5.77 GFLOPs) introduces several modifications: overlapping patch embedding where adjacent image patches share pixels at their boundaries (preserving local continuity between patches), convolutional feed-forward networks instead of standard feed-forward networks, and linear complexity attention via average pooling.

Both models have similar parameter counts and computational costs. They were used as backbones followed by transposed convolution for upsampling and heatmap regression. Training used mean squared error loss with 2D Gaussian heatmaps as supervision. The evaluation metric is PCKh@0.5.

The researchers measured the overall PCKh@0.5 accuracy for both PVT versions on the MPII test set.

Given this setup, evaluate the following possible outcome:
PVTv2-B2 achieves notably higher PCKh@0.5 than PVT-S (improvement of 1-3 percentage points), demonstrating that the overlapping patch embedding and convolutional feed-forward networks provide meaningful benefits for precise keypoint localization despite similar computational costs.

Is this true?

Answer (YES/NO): NO